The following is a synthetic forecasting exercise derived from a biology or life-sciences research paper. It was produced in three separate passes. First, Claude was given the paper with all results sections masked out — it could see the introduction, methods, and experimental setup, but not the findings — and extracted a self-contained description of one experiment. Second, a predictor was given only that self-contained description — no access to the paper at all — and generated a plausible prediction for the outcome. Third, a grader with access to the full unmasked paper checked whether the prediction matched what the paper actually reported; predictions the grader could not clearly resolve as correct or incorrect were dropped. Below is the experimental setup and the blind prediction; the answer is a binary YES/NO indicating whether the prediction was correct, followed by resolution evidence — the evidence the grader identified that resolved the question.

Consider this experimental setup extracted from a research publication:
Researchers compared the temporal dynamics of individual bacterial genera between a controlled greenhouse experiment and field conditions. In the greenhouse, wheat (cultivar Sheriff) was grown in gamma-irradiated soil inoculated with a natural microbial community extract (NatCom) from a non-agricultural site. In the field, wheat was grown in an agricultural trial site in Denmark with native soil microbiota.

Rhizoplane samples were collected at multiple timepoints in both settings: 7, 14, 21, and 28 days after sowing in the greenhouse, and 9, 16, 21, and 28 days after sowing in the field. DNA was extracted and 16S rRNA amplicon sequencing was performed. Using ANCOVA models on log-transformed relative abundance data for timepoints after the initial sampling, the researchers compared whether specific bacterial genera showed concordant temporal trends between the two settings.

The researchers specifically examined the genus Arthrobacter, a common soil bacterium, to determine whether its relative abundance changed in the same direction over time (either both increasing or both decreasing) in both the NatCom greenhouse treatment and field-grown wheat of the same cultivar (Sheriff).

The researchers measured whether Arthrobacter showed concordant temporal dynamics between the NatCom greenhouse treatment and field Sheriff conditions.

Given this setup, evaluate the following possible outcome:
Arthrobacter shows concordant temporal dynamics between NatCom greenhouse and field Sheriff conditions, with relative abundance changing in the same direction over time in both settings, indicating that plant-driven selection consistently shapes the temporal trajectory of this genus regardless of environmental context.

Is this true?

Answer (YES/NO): YES